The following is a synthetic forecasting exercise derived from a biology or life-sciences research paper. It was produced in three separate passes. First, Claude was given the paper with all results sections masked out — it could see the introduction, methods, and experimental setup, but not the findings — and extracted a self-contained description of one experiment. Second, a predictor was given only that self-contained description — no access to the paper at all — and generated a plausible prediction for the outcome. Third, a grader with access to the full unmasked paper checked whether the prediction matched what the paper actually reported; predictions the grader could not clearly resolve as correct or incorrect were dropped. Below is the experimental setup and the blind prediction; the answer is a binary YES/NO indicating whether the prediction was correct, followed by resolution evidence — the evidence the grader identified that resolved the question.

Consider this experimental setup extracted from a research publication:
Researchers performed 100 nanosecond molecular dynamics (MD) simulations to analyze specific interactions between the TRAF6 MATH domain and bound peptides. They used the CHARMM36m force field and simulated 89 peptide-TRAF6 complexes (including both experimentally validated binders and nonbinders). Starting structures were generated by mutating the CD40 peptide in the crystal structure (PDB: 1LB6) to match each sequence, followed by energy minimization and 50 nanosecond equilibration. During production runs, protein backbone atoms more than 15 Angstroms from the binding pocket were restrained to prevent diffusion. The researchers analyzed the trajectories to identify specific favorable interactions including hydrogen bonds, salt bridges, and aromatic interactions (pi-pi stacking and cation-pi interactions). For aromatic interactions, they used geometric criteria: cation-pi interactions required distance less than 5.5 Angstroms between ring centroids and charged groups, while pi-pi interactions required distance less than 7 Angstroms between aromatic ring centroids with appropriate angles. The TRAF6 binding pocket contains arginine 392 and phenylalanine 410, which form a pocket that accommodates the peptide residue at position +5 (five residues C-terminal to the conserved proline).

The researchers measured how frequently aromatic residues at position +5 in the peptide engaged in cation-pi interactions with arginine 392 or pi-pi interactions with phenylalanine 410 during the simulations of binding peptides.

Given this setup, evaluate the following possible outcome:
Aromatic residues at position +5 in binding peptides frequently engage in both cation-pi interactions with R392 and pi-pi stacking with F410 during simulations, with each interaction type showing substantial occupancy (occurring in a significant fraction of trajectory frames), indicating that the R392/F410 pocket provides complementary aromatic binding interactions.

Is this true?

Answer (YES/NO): YES